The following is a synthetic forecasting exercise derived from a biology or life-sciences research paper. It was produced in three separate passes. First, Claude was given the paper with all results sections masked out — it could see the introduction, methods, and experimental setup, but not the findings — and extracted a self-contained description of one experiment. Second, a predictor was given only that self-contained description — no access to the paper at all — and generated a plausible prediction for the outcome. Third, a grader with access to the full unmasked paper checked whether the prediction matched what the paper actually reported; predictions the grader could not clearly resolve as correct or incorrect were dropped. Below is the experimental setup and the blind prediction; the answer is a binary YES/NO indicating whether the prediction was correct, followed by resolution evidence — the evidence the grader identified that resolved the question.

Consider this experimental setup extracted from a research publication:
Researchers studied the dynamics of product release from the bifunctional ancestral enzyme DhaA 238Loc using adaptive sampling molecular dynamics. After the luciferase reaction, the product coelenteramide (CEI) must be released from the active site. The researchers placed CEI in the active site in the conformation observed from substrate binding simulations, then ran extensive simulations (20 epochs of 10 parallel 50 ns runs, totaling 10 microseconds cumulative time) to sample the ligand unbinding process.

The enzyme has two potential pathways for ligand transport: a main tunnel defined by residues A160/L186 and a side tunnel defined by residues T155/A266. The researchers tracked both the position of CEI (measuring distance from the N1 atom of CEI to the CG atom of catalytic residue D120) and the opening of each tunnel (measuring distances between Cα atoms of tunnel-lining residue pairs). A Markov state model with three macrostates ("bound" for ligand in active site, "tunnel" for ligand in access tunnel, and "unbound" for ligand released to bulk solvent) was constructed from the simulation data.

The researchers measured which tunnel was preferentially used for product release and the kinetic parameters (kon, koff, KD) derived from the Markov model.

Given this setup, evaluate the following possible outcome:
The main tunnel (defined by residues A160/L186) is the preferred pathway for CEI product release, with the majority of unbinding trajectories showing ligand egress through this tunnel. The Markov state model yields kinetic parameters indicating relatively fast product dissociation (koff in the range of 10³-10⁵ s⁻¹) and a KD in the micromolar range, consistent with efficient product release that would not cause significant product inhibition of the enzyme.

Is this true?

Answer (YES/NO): NO